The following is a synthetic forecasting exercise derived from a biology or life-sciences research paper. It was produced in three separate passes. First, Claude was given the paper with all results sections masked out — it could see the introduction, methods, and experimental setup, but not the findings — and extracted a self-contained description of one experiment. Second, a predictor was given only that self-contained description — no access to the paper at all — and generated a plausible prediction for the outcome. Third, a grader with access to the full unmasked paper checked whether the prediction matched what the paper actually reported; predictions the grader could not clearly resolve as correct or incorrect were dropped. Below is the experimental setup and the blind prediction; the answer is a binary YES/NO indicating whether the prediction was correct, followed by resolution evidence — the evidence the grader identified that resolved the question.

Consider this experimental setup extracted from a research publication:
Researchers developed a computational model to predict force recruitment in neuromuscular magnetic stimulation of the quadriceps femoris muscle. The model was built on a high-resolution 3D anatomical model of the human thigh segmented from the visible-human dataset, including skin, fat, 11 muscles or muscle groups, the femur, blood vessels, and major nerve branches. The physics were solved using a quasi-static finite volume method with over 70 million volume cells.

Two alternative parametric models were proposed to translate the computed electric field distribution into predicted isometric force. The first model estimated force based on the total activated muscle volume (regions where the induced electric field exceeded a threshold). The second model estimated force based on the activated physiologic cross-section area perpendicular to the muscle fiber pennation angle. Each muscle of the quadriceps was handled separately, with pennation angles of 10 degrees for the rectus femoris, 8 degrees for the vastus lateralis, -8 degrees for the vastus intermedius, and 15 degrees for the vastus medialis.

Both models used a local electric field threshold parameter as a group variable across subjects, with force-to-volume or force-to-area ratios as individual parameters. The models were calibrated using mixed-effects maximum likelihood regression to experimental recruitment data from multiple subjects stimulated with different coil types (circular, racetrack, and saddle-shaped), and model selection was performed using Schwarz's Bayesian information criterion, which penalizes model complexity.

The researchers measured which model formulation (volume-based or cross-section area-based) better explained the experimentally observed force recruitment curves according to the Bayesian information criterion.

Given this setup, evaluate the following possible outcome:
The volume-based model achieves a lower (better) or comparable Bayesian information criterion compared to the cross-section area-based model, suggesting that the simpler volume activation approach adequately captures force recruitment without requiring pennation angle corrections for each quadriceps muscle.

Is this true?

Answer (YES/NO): NO